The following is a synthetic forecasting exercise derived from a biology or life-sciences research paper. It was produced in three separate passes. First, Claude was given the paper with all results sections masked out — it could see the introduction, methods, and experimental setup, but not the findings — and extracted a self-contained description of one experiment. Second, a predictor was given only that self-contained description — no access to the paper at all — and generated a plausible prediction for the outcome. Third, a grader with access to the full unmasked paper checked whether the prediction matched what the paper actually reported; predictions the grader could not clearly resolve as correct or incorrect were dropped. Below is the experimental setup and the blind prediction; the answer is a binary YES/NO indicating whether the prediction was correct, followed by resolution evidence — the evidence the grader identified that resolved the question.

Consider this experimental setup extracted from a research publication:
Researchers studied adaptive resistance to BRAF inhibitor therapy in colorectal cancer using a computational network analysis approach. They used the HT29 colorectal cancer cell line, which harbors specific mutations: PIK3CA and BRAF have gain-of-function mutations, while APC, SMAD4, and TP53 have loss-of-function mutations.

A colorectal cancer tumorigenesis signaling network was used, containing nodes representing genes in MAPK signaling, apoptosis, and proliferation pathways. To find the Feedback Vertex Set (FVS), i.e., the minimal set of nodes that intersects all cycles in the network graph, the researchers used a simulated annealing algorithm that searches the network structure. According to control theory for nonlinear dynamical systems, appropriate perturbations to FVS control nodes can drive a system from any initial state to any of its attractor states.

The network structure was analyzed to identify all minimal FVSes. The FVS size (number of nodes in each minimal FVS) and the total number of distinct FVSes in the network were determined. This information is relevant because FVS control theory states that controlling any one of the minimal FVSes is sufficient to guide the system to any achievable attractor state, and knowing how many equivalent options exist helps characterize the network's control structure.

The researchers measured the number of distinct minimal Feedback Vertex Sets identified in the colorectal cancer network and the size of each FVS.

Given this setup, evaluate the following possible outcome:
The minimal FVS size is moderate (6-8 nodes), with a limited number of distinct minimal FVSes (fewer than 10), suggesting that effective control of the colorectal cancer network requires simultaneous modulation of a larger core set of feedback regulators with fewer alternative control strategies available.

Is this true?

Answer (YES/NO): NO